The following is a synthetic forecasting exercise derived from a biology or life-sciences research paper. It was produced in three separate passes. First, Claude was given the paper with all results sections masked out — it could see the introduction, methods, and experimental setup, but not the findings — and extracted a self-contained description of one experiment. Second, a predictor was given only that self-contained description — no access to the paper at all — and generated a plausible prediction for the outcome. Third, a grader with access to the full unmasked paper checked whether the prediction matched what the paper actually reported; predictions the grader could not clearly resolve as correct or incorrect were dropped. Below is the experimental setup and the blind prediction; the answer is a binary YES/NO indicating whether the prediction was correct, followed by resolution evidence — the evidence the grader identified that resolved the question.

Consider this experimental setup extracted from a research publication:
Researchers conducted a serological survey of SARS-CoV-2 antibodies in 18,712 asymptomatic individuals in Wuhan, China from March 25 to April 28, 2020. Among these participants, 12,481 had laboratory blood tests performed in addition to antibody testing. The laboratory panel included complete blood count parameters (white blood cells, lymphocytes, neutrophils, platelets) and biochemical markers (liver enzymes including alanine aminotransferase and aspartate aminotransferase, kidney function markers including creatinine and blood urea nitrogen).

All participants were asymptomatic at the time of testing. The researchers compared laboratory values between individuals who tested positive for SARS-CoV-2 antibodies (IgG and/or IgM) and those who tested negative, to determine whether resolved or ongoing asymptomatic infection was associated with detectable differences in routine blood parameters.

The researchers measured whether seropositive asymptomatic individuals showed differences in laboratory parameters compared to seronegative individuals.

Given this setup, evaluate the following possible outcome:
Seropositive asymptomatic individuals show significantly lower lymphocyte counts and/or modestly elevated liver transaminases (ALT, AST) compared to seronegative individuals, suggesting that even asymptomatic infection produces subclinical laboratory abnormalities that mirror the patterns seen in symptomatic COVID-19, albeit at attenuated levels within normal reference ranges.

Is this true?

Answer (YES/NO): NO